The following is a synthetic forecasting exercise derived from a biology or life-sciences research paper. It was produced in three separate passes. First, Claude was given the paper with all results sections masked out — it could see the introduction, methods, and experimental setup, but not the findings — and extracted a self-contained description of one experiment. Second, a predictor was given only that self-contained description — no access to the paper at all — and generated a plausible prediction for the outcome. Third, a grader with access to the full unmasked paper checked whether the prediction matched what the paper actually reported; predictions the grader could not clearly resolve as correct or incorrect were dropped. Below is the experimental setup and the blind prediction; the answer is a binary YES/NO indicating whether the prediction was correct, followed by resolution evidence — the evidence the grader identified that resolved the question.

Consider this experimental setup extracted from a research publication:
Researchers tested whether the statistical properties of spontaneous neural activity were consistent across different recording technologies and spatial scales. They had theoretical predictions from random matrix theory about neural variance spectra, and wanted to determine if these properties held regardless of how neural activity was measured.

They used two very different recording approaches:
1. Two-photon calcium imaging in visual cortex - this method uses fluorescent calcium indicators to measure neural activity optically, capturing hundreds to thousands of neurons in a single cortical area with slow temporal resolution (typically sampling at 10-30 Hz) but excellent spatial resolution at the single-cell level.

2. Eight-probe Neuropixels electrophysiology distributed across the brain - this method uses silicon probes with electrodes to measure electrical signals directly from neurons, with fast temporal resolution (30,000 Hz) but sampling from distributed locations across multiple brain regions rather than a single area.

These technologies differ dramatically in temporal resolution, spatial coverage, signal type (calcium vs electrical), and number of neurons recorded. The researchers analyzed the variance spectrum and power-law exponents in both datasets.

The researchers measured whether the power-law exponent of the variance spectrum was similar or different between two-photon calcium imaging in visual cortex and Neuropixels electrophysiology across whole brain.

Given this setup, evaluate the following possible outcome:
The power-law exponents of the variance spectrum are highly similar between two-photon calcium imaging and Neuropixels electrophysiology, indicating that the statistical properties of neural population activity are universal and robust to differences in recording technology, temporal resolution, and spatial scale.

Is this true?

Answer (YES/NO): YES